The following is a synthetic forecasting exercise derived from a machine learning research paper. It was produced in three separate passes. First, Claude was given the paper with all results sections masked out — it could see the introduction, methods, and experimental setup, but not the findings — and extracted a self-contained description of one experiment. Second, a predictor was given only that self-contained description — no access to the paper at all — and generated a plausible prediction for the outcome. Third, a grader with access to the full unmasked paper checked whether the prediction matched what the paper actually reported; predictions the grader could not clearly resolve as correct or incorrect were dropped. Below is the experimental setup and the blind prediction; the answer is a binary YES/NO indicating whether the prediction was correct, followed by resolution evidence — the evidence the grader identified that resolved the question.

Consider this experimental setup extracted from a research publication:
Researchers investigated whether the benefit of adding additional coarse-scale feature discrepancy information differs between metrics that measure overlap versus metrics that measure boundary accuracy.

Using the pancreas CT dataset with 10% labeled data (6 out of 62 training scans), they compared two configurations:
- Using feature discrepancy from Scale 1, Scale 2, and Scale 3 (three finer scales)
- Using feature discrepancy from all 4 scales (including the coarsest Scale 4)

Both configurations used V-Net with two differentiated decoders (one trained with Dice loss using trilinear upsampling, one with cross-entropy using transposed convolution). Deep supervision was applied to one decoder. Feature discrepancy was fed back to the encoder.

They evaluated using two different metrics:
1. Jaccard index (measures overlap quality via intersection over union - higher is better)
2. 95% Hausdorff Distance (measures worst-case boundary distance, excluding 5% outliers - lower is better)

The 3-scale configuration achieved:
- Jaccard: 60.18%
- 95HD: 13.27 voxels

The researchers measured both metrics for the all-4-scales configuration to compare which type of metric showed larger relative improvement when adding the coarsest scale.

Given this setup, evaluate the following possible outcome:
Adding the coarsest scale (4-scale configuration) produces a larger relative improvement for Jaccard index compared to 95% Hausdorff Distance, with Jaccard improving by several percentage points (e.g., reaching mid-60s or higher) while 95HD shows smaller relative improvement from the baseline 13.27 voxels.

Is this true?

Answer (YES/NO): NO